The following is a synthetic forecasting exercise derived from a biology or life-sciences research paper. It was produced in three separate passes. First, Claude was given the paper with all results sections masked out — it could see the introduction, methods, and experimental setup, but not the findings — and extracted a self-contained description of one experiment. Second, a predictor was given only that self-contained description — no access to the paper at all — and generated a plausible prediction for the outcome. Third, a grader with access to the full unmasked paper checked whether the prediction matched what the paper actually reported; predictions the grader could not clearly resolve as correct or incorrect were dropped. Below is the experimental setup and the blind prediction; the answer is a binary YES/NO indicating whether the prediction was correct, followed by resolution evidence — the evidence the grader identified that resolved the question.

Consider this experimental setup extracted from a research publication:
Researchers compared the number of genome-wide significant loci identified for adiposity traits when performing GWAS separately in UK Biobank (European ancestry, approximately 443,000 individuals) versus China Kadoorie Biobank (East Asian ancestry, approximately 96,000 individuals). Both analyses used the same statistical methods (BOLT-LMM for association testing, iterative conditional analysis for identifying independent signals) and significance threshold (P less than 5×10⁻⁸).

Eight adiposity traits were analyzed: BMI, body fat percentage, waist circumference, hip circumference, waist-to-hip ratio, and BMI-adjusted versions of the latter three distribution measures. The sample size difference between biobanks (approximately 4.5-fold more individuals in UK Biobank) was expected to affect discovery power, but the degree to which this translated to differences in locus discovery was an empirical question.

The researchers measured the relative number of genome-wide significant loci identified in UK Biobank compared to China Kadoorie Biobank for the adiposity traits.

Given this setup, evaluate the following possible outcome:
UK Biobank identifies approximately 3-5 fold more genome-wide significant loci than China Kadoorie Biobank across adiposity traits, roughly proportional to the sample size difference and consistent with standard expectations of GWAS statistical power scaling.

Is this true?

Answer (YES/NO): NO